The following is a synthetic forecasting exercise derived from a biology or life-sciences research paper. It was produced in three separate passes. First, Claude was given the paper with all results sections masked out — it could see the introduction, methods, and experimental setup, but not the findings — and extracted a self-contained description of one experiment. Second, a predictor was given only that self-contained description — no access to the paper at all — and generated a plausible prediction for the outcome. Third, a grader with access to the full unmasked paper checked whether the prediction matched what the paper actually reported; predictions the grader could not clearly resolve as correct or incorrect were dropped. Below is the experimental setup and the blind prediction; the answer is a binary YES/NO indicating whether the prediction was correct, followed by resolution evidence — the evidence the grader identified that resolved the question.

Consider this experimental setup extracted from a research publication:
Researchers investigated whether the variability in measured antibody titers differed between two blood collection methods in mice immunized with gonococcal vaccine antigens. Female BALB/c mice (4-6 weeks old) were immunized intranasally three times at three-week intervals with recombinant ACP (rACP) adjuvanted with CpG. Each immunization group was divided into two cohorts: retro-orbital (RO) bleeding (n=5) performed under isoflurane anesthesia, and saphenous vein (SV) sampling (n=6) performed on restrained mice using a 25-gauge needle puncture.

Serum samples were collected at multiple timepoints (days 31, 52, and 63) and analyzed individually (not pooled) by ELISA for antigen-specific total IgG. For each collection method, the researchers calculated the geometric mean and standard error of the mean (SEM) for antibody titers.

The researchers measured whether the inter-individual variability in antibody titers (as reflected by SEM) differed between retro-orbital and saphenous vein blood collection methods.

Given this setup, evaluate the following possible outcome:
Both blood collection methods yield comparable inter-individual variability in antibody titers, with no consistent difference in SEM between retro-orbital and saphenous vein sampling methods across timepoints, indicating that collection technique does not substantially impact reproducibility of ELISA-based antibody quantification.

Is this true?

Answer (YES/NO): NO